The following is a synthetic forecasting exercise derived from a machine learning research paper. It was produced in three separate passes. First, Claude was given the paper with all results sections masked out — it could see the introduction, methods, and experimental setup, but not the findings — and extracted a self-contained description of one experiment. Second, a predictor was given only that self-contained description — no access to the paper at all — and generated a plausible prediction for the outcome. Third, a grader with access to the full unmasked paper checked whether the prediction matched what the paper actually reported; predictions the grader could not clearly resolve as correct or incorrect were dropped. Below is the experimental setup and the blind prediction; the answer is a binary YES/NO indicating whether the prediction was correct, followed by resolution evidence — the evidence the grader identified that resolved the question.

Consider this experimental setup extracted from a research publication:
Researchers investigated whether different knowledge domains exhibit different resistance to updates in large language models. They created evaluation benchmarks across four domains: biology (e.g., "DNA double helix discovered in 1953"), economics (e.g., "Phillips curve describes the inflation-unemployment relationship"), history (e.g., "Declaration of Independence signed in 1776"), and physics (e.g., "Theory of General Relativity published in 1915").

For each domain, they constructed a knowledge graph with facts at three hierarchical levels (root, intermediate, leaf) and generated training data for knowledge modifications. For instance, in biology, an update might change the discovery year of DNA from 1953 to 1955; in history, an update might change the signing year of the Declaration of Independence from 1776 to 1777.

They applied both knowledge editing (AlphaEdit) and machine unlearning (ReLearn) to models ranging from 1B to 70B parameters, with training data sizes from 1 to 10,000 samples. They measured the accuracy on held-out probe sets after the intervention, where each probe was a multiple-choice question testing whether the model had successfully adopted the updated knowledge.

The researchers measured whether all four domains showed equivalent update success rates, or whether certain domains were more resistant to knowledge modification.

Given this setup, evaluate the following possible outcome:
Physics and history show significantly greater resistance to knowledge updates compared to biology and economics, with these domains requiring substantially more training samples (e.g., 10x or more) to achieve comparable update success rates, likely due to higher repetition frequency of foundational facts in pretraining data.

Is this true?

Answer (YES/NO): NO